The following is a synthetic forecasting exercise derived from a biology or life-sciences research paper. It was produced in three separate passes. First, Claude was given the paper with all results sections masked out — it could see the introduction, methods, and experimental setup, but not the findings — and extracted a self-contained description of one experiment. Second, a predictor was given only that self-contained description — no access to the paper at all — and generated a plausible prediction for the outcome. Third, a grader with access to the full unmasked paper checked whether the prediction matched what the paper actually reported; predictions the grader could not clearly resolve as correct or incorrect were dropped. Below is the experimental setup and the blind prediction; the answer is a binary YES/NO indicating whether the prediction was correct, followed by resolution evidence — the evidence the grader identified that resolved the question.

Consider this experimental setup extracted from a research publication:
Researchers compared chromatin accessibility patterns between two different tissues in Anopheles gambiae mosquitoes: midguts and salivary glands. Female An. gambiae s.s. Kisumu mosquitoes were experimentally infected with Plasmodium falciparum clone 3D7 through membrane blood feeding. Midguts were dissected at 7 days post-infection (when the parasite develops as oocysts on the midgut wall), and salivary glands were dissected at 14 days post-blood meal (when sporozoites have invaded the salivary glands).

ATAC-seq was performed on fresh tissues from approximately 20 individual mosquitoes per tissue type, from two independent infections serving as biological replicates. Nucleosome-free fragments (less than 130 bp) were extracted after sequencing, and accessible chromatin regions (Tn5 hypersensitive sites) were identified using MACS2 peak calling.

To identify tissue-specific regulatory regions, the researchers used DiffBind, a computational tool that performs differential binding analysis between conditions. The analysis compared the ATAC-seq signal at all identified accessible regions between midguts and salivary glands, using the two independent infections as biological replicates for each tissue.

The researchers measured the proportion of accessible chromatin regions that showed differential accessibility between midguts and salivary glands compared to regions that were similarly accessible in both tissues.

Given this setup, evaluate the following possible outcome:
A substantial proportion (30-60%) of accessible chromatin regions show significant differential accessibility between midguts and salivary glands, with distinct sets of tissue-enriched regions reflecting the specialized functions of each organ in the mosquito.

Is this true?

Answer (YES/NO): NO